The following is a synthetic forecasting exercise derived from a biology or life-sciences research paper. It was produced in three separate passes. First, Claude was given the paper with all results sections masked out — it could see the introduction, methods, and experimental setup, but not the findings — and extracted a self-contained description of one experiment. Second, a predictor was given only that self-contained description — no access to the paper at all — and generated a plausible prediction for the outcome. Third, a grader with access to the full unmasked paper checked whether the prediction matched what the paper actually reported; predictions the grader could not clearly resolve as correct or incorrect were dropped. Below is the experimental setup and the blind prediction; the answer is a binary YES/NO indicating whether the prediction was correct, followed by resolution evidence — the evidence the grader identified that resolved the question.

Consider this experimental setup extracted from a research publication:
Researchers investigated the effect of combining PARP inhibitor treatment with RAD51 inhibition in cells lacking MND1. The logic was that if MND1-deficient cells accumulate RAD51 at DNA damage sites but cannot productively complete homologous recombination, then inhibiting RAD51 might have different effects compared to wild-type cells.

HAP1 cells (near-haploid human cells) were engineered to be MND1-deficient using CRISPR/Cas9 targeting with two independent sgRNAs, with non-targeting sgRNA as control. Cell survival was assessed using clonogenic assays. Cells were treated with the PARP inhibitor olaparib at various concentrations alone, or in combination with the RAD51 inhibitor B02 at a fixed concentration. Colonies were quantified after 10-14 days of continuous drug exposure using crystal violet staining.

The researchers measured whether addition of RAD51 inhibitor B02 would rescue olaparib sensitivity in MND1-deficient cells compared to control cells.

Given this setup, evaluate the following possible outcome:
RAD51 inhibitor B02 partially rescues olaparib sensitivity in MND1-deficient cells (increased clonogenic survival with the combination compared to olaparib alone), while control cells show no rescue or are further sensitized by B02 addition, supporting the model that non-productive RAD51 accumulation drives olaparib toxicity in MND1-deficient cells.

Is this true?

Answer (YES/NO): YES